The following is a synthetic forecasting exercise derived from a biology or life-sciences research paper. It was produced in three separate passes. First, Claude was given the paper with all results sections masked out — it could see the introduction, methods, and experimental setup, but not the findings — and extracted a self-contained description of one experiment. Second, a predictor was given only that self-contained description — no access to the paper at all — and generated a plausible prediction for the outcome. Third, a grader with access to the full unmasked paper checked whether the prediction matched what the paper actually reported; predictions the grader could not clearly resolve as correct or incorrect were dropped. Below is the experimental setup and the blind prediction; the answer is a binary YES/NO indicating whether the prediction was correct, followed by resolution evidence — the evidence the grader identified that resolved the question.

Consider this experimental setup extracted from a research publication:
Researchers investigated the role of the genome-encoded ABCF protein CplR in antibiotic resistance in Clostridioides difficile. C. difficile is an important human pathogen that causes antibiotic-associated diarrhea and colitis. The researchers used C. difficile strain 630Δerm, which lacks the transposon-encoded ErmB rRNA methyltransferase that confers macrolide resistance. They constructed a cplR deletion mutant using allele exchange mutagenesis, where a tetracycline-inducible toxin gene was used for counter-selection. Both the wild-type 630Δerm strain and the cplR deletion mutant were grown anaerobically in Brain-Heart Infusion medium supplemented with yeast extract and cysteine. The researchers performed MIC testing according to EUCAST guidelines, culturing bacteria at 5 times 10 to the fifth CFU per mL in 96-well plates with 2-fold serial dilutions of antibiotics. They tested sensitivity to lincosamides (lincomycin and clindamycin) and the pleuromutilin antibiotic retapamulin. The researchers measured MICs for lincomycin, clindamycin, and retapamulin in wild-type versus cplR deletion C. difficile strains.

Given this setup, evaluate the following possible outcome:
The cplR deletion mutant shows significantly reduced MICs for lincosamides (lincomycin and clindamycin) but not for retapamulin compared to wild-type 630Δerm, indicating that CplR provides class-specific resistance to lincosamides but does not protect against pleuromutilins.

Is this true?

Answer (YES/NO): NO